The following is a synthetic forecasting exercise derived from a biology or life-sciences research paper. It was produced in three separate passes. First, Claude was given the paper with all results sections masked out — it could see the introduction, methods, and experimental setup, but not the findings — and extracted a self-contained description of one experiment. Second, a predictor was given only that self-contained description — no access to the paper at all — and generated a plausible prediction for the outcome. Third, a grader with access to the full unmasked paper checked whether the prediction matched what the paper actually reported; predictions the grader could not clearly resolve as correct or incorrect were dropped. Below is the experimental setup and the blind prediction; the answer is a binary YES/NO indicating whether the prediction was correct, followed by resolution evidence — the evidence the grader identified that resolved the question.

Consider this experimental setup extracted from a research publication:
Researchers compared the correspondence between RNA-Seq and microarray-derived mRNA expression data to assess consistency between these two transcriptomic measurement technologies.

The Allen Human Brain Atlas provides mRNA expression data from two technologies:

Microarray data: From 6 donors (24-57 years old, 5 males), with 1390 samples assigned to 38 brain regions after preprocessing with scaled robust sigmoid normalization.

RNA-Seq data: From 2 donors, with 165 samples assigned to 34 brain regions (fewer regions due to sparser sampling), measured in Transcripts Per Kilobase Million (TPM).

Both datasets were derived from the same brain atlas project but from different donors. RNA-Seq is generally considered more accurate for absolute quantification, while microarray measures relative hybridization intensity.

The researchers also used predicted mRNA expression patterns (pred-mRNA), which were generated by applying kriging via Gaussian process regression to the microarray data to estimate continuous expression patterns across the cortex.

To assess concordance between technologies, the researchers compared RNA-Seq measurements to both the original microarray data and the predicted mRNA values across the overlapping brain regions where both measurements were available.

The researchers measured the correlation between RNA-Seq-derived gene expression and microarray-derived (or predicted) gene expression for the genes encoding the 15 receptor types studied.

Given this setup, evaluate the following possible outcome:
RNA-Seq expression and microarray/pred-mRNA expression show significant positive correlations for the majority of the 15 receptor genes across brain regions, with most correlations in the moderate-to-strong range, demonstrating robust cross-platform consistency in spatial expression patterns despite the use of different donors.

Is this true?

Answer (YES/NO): NO